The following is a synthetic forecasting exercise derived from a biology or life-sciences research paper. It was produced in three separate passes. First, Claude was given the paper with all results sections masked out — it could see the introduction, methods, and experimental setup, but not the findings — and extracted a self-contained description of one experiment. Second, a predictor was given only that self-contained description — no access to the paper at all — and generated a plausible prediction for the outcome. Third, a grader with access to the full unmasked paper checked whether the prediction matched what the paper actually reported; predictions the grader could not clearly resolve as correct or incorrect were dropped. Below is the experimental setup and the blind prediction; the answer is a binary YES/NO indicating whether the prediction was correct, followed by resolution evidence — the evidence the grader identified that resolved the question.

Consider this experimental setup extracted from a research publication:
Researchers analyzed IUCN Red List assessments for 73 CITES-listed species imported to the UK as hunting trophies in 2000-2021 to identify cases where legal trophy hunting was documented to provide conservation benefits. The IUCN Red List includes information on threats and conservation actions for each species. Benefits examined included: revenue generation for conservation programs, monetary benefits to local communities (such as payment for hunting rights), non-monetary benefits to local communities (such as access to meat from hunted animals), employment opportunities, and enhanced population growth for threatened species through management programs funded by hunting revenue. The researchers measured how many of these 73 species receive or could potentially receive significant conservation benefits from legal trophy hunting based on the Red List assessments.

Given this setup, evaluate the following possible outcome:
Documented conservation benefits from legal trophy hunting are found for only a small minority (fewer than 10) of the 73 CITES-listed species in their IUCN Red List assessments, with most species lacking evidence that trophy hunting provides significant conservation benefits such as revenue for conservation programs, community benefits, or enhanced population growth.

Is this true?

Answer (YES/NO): NO